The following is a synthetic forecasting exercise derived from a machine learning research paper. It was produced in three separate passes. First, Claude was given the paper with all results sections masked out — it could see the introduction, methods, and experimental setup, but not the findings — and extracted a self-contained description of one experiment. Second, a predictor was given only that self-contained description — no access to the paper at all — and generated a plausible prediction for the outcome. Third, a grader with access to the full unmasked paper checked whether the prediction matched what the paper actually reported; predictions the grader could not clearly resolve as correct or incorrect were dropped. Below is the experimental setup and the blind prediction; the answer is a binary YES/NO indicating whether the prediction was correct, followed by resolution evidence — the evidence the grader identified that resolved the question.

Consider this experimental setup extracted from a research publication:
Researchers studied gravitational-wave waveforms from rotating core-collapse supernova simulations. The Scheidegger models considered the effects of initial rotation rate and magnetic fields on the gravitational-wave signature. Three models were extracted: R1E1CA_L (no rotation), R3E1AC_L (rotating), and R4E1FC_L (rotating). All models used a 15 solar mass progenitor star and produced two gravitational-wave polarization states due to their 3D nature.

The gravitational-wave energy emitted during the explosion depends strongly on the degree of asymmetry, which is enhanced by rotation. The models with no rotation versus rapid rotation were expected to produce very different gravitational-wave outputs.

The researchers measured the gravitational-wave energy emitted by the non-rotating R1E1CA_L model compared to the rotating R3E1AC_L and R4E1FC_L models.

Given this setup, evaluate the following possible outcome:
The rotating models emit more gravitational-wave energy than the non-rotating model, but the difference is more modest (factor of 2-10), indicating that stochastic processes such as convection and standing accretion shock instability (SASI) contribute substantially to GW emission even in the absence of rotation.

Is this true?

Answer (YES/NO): NO